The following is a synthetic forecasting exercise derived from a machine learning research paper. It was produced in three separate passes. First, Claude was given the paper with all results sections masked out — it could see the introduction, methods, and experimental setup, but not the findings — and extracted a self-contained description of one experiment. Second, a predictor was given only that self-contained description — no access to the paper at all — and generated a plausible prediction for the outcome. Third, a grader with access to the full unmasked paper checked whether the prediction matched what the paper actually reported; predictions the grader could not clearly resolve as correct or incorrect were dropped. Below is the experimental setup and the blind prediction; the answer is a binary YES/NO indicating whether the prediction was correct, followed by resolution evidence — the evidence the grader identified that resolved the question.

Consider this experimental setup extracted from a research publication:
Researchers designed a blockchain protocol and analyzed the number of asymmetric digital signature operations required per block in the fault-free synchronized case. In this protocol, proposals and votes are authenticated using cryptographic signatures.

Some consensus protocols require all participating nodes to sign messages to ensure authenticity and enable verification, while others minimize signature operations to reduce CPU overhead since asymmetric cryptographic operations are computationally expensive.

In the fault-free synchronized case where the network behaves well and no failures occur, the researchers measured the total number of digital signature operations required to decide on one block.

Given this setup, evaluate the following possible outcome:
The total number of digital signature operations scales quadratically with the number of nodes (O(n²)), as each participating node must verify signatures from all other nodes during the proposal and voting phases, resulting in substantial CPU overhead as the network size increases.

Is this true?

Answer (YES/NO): NO